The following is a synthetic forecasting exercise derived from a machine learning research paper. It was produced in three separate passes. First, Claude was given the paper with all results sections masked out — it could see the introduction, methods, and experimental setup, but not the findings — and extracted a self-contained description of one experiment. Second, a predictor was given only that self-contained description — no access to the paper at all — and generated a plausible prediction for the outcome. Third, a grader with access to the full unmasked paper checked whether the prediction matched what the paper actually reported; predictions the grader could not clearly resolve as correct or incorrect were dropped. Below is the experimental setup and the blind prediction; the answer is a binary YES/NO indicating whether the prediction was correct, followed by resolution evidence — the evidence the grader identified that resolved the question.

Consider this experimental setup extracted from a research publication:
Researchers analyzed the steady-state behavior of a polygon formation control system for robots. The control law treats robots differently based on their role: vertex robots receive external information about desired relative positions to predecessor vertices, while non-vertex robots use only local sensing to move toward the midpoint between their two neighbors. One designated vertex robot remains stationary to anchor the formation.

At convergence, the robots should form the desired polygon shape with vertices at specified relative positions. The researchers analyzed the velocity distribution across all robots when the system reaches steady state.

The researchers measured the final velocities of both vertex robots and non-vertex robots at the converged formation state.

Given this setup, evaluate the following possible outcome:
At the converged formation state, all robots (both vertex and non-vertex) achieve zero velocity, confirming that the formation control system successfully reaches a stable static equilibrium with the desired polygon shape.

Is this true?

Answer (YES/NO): YES